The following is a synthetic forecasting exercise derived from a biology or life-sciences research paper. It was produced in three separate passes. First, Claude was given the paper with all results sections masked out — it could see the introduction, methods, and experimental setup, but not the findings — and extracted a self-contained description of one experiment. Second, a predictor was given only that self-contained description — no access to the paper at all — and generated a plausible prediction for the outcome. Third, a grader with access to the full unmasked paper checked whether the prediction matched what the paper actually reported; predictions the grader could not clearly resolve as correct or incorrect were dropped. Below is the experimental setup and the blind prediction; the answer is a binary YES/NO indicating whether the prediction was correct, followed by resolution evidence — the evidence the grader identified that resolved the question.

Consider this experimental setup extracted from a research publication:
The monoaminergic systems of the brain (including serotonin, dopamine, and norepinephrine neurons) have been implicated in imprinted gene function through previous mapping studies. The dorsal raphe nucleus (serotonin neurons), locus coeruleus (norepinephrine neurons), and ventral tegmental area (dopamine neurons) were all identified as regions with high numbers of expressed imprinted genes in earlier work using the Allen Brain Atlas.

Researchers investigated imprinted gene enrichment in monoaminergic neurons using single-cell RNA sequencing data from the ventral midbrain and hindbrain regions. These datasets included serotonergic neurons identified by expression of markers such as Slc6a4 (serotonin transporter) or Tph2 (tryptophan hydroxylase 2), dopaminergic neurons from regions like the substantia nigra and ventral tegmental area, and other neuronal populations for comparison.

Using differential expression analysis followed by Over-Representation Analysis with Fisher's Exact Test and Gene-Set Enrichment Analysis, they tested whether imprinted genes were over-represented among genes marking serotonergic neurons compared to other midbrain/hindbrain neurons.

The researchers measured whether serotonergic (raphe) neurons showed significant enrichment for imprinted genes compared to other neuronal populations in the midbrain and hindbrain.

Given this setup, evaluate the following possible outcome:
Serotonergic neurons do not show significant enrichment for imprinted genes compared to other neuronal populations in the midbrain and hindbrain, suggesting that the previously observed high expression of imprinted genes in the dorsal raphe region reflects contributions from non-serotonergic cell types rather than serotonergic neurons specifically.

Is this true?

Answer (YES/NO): NO